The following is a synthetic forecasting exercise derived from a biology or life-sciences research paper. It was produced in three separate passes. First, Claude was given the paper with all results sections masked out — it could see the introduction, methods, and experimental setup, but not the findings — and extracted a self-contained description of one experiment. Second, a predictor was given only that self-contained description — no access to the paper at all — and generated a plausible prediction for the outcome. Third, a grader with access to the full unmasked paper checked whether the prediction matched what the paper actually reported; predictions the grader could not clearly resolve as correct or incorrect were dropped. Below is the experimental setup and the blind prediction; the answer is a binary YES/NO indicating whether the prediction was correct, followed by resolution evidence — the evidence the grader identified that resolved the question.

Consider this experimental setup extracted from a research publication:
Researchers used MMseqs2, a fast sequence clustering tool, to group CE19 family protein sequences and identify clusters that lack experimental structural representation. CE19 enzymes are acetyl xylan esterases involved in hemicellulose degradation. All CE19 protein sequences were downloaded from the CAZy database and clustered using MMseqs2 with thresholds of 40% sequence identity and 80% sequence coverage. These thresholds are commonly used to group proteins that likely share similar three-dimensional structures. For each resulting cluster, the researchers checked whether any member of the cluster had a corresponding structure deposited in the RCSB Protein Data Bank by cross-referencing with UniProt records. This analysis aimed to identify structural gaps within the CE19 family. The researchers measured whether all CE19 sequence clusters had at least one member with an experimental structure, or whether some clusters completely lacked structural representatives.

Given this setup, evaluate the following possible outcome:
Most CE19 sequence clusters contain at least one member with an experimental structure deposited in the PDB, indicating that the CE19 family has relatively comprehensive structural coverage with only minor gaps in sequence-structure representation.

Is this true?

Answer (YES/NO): NO